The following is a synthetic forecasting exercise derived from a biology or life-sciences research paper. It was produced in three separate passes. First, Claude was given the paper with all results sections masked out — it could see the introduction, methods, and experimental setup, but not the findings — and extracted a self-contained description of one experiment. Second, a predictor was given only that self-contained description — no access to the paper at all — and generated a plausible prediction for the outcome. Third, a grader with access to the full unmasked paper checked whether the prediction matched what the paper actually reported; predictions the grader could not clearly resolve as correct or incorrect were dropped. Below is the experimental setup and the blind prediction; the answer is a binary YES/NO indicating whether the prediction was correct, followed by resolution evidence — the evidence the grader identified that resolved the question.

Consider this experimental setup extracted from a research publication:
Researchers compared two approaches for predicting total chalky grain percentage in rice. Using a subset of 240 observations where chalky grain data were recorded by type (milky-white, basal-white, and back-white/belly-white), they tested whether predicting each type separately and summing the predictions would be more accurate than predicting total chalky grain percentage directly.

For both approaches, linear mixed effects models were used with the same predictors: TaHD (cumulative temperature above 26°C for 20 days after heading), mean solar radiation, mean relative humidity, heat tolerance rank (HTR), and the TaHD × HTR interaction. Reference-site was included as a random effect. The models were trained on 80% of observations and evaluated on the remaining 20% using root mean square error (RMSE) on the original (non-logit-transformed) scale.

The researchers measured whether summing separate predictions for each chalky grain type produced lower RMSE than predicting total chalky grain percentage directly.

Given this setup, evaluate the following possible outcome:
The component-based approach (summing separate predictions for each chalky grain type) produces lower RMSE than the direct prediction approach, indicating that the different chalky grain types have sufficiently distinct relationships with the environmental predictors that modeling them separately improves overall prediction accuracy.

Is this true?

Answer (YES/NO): NO